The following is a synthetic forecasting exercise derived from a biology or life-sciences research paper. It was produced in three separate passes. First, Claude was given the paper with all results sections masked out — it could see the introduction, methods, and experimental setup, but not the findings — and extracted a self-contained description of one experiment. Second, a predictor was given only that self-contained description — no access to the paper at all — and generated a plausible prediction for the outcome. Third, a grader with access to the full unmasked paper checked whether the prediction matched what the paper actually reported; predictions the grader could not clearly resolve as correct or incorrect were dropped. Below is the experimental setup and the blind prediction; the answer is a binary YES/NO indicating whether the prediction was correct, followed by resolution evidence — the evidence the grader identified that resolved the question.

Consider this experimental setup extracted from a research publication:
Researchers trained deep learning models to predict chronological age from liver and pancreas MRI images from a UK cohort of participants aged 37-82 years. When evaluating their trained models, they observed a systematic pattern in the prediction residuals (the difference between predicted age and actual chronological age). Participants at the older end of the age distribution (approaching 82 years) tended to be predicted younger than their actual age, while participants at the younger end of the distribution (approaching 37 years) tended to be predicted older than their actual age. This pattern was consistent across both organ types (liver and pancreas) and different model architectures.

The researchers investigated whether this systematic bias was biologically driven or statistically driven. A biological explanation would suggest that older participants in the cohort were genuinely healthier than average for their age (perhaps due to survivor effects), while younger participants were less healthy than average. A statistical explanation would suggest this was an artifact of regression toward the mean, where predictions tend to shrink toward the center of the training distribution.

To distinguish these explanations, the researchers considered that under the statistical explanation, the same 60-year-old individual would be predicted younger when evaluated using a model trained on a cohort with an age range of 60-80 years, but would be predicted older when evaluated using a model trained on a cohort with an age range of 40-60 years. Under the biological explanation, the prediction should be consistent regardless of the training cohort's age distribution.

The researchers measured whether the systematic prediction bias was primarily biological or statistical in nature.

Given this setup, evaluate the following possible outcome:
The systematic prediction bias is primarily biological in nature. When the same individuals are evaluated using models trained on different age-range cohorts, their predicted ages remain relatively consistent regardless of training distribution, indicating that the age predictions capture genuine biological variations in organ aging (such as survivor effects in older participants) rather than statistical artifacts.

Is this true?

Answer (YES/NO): NO